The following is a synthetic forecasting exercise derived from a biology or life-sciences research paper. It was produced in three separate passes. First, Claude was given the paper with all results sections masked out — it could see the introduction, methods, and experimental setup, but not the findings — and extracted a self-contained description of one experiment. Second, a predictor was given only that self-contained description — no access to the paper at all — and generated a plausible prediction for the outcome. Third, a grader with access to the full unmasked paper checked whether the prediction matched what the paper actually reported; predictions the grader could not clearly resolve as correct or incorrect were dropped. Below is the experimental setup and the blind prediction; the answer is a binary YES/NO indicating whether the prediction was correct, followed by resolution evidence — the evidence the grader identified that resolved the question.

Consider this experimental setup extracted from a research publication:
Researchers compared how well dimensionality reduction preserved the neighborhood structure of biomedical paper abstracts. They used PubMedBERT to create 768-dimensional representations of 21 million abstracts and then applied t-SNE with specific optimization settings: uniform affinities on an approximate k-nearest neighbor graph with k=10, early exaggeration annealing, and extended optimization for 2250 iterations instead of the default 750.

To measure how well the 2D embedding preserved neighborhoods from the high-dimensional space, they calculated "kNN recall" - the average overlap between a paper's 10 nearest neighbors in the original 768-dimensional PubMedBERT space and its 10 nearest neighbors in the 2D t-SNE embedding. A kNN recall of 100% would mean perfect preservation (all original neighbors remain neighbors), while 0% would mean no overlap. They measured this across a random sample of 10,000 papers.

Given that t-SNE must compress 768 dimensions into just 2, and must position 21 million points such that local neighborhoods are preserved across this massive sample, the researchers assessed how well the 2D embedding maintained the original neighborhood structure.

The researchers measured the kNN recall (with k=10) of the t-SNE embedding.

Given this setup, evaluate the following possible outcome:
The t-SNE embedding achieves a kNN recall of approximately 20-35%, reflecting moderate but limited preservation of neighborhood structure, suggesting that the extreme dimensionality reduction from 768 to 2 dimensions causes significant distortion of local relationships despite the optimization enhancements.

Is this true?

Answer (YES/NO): NO